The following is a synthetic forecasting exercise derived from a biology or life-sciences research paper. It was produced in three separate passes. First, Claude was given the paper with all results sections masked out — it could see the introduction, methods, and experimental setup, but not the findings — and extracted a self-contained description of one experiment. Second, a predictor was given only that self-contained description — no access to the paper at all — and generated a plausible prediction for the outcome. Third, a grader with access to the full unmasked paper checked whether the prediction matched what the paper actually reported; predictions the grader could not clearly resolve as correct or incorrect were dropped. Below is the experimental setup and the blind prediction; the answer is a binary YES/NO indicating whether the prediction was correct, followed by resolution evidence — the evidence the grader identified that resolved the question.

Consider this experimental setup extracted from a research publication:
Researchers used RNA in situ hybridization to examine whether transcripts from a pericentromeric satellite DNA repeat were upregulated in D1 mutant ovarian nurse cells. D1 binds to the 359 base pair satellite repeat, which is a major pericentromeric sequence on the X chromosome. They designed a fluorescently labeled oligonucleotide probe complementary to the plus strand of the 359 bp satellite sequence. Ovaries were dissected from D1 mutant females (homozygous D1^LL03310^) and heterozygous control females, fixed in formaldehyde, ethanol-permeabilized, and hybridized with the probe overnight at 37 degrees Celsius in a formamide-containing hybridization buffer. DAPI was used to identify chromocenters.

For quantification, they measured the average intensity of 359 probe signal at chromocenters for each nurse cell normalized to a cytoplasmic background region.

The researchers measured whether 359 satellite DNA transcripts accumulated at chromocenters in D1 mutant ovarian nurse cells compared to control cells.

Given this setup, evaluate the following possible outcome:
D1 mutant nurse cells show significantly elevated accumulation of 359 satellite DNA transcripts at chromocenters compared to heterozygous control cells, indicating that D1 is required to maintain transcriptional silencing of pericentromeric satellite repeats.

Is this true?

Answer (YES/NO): YES